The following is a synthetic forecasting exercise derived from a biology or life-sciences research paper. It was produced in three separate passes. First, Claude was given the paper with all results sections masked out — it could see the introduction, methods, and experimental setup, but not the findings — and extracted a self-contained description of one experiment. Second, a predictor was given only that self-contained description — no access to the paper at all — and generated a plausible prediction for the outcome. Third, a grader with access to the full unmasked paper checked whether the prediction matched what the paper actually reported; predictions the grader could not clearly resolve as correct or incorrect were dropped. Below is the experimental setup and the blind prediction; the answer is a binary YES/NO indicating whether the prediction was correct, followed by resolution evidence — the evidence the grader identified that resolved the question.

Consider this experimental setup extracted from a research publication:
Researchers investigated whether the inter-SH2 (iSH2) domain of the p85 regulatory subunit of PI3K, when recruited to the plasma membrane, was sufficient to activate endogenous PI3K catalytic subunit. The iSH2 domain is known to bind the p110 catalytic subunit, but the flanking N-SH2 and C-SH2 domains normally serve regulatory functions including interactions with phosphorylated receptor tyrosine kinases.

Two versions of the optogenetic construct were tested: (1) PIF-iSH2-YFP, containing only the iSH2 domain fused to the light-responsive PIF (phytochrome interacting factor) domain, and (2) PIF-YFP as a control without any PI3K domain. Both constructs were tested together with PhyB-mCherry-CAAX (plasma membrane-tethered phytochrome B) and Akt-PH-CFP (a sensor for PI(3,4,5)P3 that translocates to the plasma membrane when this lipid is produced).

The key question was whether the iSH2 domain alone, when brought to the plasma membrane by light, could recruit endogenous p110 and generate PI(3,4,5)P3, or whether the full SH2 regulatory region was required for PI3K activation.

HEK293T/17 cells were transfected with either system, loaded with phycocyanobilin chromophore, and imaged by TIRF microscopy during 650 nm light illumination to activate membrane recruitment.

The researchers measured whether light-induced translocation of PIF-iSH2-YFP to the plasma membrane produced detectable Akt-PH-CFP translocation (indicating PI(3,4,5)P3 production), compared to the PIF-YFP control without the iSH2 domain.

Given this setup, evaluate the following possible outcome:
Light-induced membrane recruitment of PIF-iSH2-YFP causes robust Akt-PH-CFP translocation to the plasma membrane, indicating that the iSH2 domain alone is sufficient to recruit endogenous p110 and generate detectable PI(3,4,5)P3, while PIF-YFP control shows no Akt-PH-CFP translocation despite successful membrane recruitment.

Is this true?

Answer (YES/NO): YES